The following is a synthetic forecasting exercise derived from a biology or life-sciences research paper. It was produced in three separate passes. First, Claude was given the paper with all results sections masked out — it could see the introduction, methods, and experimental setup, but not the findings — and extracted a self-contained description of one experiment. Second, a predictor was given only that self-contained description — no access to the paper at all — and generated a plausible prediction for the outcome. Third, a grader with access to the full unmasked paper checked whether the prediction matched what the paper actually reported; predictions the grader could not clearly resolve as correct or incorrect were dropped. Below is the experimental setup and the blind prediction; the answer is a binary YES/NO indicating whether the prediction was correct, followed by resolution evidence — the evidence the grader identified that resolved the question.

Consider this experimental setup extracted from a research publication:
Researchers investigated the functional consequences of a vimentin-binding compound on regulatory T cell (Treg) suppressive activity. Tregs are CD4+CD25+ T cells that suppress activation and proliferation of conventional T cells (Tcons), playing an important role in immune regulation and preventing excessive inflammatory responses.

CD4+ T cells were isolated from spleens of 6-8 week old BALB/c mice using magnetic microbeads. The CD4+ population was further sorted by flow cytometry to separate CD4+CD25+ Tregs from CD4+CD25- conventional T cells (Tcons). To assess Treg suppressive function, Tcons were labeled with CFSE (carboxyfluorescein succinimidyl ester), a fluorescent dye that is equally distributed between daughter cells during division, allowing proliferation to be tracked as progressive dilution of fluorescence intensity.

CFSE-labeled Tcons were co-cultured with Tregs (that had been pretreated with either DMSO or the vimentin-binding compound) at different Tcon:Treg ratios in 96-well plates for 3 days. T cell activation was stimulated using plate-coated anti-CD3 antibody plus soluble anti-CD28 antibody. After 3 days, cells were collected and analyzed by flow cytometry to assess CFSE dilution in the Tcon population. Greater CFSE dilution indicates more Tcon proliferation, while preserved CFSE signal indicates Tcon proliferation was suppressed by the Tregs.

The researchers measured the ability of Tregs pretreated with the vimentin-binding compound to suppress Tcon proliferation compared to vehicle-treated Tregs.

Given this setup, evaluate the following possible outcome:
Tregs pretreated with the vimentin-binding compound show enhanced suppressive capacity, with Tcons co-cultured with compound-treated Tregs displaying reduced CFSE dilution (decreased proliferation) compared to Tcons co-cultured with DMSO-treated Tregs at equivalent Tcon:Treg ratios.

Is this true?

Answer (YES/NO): YES